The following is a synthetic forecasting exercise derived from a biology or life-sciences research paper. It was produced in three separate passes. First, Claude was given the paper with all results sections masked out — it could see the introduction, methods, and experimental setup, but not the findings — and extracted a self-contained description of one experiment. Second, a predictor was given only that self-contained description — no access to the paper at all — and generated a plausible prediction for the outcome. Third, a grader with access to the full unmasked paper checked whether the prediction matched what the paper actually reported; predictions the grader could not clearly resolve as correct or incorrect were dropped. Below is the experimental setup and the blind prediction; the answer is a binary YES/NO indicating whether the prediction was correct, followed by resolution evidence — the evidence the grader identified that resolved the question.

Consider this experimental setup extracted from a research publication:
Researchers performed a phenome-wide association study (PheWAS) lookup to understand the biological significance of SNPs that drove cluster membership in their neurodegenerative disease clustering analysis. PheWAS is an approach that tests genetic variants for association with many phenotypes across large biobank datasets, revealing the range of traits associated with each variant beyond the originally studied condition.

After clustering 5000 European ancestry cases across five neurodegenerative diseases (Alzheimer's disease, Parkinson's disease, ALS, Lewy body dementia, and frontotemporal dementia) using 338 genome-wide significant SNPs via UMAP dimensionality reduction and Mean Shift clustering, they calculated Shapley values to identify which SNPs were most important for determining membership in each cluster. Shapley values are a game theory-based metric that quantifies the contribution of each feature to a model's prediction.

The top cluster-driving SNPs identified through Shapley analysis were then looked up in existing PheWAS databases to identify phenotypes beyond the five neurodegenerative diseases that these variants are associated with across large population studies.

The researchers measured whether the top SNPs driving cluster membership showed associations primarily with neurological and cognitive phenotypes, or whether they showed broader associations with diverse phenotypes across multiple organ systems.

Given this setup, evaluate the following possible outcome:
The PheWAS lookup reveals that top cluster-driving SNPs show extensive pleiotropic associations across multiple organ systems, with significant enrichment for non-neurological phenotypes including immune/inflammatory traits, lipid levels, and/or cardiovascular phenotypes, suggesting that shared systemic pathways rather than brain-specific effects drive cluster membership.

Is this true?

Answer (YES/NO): YES